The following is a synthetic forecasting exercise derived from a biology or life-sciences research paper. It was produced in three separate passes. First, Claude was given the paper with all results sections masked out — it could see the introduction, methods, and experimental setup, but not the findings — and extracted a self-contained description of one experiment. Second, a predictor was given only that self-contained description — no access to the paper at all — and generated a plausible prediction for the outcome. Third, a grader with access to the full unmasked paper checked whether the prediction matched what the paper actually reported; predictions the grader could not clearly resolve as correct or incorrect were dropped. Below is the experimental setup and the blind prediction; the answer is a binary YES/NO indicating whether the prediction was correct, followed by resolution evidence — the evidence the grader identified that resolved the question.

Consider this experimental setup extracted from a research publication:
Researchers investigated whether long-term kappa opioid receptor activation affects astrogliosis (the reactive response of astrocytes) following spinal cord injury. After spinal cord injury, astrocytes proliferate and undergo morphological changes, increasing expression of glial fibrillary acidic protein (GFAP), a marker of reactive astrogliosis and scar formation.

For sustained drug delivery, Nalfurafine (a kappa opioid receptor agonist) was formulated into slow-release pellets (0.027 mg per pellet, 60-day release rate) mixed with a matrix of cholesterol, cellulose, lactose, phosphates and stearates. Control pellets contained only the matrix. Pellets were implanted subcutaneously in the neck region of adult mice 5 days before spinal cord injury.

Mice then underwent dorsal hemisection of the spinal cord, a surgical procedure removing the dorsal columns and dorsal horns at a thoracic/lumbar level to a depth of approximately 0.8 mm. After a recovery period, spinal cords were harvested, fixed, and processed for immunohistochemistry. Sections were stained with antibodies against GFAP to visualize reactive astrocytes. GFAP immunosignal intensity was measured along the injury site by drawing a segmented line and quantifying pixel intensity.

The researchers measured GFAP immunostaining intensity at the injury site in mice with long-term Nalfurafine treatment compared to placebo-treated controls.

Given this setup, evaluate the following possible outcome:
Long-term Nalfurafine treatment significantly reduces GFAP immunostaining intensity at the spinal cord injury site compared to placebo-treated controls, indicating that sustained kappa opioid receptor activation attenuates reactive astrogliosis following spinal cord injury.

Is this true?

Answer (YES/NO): YES